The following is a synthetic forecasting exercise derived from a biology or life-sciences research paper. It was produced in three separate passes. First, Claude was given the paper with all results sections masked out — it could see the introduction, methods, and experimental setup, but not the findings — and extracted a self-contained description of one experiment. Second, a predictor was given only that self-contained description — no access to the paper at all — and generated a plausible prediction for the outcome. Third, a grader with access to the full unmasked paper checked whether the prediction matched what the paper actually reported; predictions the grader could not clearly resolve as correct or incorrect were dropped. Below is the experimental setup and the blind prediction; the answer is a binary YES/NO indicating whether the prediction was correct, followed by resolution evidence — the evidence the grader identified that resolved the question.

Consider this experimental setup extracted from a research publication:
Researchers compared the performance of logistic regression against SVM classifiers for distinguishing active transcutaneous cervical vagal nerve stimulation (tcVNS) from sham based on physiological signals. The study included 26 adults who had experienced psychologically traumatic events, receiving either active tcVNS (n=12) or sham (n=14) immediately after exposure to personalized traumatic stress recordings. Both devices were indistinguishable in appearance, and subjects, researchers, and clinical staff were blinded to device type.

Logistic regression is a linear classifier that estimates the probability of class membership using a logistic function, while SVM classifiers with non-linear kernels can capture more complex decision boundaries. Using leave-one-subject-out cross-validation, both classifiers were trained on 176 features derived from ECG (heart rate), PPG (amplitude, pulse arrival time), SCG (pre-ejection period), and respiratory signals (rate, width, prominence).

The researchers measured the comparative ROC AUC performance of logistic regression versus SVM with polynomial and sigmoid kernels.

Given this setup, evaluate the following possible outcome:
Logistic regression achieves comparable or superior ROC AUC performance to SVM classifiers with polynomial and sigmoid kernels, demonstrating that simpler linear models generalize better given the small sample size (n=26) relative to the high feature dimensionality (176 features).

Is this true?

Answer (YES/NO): NO